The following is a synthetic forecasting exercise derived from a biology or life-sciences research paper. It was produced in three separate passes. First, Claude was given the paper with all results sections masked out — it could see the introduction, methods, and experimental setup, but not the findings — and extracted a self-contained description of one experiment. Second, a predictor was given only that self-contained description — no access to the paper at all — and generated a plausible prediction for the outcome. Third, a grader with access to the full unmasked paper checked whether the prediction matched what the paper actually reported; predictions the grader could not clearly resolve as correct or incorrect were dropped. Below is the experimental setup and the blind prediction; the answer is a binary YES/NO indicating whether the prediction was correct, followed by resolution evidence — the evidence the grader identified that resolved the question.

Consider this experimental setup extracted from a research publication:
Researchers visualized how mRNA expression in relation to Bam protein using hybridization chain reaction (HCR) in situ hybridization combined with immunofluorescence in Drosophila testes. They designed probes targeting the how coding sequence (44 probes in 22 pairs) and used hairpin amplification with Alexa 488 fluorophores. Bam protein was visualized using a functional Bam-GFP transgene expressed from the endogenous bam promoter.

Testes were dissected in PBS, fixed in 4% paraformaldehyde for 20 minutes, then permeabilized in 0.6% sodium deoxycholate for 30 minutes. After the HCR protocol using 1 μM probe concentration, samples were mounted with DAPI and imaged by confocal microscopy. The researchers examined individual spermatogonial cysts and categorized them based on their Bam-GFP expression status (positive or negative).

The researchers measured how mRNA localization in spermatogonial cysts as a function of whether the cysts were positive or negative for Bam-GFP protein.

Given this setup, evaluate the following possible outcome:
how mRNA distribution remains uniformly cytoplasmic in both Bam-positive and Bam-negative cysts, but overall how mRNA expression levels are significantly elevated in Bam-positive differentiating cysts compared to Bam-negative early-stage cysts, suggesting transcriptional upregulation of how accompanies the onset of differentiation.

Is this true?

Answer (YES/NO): NO